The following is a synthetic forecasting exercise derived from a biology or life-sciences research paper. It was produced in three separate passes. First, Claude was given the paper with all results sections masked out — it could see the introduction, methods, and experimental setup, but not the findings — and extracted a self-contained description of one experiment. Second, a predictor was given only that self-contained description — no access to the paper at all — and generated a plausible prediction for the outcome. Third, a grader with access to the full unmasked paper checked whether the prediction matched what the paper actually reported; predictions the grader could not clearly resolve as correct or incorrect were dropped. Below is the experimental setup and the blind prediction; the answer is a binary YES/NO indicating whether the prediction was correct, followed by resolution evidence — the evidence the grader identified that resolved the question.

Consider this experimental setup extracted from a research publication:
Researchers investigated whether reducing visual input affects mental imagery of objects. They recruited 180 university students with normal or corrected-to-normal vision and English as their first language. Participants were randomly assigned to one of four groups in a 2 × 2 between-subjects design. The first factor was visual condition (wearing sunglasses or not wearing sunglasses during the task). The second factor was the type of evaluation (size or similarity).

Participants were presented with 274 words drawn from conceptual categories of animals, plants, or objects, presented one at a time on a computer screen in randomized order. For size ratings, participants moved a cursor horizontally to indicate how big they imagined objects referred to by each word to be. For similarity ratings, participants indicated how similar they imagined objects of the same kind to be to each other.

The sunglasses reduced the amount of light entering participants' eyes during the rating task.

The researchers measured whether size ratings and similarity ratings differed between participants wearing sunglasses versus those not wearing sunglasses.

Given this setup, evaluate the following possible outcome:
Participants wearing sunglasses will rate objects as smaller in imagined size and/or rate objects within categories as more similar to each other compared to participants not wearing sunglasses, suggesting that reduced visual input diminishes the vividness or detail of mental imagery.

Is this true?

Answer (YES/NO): NO